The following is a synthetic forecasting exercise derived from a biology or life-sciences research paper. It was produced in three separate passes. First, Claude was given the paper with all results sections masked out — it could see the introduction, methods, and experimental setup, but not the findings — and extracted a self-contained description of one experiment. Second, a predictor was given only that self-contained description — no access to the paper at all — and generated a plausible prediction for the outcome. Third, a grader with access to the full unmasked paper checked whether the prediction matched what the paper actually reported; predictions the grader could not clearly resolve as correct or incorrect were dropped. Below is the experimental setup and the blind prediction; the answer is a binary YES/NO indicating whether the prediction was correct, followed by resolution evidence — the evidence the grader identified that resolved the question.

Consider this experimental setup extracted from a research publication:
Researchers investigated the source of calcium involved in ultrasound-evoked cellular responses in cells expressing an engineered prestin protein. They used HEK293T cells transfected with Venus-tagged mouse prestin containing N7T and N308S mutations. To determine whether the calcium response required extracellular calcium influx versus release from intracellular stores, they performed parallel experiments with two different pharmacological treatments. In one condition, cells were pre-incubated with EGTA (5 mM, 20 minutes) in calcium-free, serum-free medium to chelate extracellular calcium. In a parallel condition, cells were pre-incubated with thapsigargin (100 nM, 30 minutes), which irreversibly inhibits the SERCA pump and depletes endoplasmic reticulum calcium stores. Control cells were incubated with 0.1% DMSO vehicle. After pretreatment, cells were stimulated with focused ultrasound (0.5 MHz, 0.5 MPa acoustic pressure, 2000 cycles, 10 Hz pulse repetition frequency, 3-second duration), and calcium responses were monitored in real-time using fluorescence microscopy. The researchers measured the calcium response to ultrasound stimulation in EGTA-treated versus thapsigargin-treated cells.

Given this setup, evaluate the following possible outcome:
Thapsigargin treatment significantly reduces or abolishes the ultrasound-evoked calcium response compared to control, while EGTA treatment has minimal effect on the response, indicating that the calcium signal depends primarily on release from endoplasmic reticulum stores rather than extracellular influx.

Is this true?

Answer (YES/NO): NO